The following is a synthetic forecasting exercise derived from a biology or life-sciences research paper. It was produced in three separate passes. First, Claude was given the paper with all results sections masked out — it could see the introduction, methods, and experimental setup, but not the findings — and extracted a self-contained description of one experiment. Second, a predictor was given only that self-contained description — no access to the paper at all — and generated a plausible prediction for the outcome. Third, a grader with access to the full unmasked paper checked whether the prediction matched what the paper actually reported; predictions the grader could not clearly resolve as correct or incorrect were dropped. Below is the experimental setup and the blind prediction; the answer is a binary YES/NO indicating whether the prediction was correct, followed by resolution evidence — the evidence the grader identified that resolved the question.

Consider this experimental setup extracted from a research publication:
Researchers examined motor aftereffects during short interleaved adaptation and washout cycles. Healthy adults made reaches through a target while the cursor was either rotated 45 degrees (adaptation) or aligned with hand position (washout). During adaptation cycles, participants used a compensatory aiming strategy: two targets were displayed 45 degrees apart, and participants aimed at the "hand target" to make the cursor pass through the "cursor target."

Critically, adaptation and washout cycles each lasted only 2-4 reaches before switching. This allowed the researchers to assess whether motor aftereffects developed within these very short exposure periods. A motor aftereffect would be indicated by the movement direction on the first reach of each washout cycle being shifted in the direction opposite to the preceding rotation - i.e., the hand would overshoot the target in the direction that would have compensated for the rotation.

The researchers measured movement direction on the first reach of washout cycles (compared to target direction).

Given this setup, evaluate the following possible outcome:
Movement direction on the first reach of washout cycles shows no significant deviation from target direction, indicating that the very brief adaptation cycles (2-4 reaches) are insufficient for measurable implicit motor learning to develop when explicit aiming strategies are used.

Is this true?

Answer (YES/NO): NO